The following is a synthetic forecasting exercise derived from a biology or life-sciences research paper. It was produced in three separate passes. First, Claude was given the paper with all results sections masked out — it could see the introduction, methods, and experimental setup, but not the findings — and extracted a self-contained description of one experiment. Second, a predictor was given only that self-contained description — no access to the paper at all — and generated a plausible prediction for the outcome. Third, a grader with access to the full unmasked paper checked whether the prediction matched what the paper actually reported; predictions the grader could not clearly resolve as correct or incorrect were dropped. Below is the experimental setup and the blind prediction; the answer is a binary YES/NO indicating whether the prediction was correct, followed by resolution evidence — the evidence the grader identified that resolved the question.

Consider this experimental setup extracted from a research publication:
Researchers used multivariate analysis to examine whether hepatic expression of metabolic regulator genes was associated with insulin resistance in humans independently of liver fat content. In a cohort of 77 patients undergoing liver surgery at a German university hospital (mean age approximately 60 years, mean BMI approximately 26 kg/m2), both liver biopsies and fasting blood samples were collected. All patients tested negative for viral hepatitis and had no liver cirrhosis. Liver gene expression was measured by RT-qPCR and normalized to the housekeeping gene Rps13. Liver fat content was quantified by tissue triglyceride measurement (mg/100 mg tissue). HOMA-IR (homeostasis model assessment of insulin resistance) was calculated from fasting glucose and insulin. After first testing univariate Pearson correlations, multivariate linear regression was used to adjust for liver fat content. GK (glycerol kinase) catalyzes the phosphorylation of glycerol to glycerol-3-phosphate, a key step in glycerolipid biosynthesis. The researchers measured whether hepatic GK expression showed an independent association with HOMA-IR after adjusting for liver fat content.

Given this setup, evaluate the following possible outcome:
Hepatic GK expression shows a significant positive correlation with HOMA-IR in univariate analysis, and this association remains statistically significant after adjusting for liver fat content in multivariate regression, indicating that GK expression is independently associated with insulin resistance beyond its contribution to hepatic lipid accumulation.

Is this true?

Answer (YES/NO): NO